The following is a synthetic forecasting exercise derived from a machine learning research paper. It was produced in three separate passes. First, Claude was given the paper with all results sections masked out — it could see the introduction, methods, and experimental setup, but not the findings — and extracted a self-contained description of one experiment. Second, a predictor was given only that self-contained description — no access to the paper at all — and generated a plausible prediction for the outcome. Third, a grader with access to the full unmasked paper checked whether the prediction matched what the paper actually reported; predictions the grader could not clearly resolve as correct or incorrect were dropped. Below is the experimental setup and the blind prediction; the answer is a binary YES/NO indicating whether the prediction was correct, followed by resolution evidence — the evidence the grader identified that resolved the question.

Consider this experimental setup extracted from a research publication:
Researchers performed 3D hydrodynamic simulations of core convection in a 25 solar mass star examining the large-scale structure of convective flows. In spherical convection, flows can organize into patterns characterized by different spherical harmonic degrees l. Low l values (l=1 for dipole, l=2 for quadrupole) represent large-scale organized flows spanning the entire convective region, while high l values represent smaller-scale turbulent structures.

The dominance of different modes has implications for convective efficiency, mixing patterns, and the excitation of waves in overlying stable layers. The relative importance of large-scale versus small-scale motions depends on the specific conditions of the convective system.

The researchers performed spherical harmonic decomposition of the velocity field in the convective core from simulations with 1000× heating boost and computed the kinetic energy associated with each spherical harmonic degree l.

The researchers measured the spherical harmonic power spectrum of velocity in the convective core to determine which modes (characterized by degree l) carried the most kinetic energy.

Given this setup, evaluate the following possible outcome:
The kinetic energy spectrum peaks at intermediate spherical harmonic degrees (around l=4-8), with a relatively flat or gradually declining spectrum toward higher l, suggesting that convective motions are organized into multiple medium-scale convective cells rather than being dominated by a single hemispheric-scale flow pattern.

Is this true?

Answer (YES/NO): NO